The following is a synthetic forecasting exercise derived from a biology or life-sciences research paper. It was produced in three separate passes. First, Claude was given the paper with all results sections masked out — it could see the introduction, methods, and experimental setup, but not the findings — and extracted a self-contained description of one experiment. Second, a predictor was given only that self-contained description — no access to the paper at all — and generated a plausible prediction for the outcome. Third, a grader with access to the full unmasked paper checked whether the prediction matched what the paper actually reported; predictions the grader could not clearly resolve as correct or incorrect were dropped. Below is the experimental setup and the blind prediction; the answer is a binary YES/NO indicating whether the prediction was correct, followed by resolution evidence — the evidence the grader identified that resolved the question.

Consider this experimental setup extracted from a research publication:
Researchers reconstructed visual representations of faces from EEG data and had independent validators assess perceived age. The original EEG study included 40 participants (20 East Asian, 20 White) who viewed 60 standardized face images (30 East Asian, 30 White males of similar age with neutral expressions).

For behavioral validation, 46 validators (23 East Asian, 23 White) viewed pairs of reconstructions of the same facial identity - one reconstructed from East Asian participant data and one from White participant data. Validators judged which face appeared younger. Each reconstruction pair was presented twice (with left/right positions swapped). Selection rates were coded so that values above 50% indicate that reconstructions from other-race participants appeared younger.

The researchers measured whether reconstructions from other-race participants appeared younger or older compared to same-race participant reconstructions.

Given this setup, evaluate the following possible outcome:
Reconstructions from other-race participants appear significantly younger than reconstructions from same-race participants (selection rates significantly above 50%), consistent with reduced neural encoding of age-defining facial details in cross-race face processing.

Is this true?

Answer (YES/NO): YES